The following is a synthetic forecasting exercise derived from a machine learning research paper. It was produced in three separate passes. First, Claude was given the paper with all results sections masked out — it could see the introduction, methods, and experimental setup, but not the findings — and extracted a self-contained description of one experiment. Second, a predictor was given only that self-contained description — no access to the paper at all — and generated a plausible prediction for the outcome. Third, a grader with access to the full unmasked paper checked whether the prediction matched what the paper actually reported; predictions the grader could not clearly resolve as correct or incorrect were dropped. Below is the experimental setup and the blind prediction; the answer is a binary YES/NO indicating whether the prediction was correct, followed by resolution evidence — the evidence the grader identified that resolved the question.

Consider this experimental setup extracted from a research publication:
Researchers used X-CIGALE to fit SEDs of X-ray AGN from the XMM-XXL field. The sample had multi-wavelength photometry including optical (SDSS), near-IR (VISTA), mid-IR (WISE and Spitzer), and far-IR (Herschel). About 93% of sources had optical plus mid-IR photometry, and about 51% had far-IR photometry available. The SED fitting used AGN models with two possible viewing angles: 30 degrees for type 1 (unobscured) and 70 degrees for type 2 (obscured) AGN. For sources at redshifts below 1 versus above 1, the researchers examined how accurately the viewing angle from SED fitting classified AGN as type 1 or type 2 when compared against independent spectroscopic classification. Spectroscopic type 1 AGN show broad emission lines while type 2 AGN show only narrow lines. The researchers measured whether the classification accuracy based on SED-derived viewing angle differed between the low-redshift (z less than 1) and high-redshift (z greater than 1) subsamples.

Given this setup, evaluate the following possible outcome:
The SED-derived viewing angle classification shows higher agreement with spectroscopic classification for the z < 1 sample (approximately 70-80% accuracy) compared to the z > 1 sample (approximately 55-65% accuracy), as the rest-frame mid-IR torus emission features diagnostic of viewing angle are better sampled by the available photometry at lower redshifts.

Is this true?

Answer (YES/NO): NO